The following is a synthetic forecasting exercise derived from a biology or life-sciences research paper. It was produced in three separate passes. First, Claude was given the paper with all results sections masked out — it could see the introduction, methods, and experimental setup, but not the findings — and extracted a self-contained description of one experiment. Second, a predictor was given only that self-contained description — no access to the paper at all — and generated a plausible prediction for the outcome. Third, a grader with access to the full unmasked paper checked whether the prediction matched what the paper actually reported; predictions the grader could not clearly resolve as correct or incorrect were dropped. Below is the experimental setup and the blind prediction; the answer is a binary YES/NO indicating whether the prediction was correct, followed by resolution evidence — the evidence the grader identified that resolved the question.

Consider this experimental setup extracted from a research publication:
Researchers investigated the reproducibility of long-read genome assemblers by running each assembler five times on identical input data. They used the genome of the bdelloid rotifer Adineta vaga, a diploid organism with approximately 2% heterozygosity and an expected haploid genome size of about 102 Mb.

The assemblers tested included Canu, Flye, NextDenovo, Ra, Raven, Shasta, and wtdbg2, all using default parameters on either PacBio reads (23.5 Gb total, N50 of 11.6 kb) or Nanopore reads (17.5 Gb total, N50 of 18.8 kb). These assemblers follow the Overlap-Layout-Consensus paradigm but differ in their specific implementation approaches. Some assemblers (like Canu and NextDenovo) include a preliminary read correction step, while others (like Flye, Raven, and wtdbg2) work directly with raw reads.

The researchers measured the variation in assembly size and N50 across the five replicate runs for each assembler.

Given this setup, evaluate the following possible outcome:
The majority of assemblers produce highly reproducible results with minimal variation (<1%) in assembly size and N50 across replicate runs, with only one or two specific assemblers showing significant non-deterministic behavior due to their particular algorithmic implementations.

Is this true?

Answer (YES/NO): NO